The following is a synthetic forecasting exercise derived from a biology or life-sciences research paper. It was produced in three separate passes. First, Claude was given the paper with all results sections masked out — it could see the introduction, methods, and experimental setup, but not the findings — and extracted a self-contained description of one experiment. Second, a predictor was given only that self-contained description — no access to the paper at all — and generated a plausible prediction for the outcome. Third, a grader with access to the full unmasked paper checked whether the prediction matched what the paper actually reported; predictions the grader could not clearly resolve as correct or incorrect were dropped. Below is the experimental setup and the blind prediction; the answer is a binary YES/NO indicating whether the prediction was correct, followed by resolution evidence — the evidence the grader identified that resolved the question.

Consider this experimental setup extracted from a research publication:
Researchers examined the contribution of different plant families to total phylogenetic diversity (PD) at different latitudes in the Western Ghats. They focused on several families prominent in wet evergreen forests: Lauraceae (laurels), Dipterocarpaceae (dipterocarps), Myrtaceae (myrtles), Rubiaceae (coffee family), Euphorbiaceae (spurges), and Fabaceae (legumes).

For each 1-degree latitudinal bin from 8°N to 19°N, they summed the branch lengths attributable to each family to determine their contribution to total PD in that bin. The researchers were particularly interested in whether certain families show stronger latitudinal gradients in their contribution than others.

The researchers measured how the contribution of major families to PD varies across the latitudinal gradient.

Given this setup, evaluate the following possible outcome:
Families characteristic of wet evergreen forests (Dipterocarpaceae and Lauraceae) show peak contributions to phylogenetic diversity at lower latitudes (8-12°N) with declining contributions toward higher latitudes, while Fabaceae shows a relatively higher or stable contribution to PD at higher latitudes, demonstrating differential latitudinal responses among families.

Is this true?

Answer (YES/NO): NO